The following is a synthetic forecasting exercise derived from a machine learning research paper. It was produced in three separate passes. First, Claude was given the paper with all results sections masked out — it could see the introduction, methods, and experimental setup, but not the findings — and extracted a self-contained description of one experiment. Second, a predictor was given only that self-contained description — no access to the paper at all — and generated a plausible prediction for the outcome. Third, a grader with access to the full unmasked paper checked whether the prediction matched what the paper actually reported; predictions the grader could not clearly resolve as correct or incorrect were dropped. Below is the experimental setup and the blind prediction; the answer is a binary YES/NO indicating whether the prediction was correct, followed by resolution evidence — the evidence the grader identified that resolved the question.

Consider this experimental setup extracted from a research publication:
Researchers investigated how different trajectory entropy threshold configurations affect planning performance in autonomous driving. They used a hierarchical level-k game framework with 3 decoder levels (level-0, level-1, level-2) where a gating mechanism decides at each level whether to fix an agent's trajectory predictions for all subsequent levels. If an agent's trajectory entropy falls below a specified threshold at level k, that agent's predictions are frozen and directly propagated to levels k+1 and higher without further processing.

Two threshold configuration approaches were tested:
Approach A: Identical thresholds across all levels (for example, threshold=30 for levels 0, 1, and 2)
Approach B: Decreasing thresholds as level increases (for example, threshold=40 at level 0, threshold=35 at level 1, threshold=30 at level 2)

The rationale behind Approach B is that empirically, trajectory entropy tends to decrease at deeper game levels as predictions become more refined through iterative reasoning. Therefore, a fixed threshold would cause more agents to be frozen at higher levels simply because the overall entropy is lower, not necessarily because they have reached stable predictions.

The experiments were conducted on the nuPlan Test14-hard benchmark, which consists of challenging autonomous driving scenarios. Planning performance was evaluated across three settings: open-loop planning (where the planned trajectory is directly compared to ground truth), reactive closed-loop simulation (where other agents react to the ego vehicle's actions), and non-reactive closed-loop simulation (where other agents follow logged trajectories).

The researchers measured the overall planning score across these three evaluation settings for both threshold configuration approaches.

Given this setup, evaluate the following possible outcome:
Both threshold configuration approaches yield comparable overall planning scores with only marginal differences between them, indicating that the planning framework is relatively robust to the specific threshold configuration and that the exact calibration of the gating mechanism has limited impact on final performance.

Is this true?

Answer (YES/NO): NO